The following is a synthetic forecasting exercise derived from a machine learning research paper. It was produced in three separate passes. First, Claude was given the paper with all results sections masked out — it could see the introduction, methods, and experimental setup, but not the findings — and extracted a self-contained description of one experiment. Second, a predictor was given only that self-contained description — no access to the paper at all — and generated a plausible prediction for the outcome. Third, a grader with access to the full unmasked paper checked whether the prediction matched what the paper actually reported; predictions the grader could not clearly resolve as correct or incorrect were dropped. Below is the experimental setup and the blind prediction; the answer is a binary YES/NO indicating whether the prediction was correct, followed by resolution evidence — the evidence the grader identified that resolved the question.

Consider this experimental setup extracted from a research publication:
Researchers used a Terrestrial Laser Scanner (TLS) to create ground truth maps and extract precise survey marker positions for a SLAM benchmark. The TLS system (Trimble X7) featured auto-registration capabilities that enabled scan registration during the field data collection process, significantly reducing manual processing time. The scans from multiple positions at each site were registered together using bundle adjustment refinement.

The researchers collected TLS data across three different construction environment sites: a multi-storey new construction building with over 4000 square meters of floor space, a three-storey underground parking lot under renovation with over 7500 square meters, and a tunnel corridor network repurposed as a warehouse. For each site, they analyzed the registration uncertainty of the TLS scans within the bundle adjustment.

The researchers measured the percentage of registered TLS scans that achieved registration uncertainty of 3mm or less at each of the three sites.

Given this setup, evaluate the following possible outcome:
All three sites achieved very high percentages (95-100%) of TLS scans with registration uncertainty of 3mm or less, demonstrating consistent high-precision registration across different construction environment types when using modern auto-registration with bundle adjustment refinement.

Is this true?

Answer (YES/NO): NO